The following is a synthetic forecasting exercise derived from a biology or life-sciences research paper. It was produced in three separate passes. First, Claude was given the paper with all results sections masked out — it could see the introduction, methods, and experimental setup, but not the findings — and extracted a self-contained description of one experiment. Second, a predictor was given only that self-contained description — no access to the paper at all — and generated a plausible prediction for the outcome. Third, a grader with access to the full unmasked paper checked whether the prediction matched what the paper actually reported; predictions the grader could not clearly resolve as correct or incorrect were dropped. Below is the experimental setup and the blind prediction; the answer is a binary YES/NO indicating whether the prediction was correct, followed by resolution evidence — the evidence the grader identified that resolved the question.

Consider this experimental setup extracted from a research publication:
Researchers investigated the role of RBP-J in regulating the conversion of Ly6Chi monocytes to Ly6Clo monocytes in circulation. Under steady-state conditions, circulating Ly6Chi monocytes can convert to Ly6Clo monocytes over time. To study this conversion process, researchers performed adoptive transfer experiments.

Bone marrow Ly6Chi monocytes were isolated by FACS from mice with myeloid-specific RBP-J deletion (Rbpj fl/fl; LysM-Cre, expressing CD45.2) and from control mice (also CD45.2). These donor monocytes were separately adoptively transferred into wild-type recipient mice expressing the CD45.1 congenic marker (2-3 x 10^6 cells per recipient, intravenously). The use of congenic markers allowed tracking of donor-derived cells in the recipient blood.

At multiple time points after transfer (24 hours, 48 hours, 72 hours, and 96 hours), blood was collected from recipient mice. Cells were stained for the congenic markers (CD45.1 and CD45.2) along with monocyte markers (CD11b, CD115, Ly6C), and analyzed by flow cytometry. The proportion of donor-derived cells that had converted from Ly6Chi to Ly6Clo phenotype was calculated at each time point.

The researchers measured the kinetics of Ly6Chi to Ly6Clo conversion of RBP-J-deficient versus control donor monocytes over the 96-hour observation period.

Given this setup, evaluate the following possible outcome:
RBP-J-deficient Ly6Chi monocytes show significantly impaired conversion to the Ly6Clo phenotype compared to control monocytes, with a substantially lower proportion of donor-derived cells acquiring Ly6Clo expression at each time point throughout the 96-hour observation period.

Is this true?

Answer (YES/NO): NO